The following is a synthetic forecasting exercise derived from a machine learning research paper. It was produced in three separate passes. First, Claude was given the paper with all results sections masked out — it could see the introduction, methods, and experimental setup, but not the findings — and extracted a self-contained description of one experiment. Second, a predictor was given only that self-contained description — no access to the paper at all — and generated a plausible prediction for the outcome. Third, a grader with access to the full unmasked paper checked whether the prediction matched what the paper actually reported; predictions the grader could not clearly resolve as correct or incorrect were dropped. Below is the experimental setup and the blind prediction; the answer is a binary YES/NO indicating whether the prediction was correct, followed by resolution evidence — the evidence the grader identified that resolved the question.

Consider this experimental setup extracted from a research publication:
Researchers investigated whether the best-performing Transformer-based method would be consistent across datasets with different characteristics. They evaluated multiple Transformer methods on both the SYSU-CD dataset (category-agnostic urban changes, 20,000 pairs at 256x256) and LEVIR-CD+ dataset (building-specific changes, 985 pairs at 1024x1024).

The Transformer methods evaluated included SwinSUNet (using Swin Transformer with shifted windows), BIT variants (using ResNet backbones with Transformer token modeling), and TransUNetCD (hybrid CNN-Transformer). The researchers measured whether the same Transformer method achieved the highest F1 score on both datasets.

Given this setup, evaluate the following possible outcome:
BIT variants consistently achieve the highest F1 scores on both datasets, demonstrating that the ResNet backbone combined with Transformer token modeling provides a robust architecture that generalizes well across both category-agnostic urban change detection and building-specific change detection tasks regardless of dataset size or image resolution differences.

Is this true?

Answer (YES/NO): NO